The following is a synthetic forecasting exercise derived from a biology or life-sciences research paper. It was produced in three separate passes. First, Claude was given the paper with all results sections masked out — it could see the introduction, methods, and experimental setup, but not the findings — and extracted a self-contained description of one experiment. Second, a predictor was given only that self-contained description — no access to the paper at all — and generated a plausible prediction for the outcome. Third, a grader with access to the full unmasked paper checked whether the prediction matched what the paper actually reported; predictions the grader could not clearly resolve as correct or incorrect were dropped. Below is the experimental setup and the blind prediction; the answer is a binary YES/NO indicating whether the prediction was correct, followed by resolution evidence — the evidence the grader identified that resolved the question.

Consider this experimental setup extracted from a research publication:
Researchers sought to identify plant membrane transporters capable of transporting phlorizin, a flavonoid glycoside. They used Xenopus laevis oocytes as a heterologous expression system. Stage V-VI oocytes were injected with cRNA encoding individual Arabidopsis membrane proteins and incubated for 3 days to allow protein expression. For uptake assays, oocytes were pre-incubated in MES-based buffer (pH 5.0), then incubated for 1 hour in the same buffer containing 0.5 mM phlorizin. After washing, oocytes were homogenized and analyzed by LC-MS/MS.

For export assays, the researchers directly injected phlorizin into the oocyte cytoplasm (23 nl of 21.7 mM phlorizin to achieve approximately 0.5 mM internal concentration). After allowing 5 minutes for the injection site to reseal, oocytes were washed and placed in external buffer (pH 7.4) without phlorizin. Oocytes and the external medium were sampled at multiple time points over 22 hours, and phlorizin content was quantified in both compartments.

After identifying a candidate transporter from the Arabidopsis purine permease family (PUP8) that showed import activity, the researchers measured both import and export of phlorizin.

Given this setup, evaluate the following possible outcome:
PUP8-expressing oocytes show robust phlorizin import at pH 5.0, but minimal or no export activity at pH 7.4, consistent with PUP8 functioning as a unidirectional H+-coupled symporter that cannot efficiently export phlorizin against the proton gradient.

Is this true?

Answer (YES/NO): NO